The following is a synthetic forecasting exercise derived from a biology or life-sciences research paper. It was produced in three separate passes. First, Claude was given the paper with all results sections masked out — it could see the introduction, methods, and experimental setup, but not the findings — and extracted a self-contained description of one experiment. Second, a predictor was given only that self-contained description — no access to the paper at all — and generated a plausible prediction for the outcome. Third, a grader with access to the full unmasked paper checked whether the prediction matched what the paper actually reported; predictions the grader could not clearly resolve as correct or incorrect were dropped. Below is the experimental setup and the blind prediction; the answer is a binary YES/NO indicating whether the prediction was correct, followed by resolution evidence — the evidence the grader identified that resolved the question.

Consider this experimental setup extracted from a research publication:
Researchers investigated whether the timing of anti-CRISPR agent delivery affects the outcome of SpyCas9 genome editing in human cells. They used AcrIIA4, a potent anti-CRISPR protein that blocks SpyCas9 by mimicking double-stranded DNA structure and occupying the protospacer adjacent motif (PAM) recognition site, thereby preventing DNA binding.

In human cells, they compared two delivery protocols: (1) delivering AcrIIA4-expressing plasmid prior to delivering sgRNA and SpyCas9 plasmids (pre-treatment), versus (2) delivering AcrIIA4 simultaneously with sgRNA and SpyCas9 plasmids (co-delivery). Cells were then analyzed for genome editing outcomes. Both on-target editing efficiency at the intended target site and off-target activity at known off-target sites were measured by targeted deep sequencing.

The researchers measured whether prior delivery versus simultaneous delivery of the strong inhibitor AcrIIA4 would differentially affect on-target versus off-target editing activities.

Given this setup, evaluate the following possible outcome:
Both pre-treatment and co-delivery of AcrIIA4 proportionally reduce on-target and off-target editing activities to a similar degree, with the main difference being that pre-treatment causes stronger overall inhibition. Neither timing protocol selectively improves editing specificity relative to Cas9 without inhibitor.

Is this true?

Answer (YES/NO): NO